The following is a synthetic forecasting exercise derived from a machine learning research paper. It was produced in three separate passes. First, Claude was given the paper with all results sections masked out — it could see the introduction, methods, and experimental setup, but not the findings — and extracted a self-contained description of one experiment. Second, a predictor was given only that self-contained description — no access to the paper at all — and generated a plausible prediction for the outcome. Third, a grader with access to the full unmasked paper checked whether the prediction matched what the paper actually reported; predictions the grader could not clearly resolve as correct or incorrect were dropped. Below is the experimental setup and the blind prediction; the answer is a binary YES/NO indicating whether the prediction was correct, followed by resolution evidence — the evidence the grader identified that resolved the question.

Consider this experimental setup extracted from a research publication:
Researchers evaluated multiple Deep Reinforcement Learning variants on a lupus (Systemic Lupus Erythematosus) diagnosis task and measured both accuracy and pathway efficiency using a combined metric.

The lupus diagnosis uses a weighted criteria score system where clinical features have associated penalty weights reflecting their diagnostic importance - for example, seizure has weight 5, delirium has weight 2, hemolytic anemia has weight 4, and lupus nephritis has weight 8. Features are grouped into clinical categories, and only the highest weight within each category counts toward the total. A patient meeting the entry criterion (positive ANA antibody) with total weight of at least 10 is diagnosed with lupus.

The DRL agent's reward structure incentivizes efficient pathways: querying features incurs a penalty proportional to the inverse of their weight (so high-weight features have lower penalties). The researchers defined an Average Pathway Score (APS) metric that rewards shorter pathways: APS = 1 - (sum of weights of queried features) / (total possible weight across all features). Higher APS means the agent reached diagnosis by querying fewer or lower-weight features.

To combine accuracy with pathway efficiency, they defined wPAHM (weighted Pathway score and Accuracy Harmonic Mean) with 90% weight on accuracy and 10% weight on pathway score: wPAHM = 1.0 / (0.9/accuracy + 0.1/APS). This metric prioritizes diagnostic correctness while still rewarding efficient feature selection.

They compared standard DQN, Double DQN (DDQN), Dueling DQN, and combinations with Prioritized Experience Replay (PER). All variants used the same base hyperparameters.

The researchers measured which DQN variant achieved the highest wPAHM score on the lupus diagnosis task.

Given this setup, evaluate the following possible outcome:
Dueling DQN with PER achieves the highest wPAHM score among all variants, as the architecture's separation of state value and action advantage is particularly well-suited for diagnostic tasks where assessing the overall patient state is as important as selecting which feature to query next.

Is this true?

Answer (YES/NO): NO